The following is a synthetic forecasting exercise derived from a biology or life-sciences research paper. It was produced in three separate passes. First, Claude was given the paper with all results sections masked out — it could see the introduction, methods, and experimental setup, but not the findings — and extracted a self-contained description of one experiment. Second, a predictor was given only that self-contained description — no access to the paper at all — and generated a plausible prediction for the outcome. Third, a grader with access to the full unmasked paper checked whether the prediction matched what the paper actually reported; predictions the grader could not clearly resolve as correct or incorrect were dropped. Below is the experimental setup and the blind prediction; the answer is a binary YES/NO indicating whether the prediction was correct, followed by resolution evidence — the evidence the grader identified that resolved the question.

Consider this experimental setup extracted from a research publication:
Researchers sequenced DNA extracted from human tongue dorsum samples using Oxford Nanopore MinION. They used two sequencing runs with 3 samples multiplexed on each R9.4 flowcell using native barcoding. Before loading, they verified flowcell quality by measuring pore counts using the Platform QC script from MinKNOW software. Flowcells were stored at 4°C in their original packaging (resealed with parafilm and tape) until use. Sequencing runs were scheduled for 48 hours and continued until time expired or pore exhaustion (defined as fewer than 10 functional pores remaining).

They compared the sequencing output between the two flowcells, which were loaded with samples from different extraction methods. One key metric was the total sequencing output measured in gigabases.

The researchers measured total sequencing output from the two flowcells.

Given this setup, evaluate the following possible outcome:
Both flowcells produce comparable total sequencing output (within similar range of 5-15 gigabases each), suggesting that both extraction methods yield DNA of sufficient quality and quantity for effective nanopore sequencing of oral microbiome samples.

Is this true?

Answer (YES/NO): NO